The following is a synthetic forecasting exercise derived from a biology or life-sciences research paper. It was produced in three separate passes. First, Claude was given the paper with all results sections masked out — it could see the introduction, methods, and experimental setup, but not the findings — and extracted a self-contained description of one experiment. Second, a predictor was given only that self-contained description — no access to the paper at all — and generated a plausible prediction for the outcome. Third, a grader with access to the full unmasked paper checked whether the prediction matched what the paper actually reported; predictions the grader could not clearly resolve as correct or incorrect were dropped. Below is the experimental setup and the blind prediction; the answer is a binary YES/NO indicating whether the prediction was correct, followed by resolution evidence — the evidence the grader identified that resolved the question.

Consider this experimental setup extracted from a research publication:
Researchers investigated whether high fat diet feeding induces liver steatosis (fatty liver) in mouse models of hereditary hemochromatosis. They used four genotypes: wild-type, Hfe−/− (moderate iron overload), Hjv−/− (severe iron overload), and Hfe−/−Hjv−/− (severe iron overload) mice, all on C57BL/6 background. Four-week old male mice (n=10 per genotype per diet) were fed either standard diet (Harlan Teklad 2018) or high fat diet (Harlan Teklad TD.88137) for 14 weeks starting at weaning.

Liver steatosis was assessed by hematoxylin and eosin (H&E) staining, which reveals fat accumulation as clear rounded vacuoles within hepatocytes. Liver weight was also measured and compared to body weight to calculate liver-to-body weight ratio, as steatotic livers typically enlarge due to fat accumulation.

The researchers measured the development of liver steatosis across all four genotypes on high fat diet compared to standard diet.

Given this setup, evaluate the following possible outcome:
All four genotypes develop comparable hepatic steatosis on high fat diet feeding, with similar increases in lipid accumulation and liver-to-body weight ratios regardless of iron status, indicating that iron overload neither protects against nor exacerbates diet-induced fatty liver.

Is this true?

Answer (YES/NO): YES